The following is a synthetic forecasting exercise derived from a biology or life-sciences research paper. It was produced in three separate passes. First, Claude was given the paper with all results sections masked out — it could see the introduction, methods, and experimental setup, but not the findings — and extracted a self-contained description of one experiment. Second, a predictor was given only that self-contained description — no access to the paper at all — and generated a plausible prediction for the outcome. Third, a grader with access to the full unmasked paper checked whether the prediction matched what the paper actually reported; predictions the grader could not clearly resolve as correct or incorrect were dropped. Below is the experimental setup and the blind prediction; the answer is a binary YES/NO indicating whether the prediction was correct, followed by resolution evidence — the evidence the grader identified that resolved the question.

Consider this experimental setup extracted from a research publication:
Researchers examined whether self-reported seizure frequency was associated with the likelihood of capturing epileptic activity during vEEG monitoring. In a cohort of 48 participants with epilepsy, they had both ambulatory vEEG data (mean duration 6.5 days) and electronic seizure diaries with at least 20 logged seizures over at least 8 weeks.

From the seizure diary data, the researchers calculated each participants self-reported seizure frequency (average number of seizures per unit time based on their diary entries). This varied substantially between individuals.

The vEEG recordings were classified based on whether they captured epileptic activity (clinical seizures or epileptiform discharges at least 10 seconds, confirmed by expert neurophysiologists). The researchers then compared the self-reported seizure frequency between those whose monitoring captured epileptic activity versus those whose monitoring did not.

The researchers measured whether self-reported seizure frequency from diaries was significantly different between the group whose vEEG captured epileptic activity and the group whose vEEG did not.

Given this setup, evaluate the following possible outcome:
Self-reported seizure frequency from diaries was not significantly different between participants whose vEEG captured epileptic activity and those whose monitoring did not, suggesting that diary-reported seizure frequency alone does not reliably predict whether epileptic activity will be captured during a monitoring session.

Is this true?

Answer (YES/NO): YES